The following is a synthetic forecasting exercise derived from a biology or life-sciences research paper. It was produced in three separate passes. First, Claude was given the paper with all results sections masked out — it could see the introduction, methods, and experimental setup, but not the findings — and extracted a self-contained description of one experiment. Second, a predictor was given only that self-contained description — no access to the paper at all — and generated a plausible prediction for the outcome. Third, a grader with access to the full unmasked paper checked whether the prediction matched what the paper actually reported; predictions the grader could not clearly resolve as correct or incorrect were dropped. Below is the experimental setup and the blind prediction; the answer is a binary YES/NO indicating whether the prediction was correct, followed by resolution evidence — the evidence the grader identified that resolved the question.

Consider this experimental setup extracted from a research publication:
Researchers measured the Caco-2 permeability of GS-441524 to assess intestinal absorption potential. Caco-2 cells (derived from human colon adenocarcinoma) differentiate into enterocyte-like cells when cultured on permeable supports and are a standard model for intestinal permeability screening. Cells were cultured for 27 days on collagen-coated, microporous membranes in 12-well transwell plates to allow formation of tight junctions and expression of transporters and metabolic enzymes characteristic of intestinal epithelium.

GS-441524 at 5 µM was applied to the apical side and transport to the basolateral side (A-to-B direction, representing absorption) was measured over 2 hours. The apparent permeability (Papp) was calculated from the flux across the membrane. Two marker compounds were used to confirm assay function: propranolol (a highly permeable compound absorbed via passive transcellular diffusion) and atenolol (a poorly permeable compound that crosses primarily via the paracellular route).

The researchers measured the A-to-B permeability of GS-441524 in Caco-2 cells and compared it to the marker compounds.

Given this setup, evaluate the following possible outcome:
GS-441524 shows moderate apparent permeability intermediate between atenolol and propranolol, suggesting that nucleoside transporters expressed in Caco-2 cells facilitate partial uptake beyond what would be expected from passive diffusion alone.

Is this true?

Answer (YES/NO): NO